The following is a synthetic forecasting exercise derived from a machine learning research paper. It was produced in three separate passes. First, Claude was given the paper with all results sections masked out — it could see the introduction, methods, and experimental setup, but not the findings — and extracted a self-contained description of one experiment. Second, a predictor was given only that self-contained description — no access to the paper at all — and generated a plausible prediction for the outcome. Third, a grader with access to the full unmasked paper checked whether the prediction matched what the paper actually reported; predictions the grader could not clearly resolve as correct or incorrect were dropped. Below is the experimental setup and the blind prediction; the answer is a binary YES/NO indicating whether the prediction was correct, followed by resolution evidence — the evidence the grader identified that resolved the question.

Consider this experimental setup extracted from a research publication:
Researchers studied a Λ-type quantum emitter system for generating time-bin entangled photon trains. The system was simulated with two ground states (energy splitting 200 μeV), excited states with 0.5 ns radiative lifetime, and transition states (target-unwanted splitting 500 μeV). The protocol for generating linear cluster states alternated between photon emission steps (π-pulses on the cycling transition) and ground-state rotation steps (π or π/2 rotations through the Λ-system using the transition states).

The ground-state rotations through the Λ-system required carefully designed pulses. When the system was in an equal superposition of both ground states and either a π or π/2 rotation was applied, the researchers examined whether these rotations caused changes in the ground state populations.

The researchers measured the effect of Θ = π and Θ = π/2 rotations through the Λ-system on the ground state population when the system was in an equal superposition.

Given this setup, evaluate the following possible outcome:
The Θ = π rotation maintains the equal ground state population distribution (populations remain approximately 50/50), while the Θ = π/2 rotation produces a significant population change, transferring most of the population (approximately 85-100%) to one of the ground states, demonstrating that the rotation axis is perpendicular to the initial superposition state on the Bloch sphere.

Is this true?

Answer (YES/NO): NO